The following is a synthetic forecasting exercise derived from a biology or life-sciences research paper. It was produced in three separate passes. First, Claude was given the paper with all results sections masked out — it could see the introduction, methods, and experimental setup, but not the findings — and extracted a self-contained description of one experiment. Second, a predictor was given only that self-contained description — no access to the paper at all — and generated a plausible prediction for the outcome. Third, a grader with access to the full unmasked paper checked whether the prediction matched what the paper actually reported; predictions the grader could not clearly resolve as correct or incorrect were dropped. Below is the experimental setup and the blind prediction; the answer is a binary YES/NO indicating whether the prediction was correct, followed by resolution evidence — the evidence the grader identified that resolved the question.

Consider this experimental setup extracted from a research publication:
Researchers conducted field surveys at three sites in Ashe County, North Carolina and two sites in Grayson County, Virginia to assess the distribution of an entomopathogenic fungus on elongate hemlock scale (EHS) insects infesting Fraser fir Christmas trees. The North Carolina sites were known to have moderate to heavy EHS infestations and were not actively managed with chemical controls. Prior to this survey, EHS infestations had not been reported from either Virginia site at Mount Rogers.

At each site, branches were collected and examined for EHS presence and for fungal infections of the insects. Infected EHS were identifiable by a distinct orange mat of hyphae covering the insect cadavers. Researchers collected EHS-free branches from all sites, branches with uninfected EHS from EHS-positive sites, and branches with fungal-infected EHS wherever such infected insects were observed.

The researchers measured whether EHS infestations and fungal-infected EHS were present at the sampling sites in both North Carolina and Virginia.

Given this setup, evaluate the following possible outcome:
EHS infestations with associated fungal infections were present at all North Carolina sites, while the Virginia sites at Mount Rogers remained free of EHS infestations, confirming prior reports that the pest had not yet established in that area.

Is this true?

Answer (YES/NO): NO